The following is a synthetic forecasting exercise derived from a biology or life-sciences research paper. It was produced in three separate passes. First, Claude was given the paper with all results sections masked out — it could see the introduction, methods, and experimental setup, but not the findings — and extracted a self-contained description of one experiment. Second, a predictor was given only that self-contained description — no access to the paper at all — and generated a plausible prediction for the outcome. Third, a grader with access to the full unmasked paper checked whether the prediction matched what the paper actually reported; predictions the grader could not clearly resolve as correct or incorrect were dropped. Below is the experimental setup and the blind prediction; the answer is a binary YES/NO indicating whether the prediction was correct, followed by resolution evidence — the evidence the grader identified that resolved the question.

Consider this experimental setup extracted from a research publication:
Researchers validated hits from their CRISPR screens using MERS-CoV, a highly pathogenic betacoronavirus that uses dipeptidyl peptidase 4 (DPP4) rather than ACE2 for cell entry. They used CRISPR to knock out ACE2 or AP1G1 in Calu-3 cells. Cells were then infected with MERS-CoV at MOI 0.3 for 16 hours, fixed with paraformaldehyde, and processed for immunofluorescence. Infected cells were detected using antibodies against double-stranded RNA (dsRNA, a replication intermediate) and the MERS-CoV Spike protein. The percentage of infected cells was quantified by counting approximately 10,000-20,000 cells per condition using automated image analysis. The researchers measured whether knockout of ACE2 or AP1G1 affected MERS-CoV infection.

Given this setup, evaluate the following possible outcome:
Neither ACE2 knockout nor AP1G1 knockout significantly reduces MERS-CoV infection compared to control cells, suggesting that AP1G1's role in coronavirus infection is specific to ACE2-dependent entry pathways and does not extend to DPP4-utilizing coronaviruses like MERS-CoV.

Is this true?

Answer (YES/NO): NO